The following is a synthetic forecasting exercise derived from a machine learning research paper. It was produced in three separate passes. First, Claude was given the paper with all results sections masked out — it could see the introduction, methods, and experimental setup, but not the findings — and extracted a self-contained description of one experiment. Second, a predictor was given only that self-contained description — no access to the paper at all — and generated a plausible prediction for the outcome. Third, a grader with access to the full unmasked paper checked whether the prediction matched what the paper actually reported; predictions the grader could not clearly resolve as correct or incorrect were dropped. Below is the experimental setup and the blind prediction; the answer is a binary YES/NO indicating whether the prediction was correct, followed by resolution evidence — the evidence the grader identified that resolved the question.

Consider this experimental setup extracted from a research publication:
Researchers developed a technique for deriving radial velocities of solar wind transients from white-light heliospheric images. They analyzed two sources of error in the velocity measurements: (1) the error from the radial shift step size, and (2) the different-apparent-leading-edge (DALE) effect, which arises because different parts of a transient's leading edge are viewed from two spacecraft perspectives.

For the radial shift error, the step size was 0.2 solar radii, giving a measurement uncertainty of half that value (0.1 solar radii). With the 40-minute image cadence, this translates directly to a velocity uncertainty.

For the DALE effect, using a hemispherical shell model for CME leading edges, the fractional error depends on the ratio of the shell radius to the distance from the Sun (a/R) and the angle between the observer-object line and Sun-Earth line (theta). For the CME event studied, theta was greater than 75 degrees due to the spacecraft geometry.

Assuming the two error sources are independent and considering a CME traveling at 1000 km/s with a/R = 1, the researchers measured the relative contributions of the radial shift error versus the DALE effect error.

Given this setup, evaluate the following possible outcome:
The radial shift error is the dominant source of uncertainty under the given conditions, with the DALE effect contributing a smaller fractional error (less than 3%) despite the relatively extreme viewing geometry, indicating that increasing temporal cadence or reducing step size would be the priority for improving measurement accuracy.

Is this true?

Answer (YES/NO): YES